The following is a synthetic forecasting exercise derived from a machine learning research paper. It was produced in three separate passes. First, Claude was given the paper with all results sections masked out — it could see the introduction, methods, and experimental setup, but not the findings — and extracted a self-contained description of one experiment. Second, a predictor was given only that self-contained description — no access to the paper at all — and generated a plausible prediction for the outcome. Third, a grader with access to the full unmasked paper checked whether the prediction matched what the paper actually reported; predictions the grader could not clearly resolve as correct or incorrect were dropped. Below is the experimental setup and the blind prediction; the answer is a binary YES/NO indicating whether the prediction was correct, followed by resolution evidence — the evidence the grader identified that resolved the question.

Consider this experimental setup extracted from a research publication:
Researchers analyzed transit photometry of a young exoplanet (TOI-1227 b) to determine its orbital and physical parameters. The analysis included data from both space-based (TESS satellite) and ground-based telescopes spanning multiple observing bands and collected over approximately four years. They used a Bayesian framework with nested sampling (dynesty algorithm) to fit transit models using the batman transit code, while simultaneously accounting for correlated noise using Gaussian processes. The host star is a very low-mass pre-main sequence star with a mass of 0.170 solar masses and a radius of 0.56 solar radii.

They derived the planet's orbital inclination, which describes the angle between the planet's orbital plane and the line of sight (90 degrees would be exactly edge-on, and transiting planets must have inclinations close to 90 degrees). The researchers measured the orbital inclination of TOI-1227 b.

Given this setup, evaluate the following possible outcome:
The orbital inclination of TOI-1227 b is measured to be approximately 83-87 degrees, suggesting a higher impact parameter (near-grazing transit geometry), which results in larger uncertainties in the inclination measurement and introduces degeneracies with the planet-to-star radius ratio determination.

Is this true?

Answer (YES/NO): NO